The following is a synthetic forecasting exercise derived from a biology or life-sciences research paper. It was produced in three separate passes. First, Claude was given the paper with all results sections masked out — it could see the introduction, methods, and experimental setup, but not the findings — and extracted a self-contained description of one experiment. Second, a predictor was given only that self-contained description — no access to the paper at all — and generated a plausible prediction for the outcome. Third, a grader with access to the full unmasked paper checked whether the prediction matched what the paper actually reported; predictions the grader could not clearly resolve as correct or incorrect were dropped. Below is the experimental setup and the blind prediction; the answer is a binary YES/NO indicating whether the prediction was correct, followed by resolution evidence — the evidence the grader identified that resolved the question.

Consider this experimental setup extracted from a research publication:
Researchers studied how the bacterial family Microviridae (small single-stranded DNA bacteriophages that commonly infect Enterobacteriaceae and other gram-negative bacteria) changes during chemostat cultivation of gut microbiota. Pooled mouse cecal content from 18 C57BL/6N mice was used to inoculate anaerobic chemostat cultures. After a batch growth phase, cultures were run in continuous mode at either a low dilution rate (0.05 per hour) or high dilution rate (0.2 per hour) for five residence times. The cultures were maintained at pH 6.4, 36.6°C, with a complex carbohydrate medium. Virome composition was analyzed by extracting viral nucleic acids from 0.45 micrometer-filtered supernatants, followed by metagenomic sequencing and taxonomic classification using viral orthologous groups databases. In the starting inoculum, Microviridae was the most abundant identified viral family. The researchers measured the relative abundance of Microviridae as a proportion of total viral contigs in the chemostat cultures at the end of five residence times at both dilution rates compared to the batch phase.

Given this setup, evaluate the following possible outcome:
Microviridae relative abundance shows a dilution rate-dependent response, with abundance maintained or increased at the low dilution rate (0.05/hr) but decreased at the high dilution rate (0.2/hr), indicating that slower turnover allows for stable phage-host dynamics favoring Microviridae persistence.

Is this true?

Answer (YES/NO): NO